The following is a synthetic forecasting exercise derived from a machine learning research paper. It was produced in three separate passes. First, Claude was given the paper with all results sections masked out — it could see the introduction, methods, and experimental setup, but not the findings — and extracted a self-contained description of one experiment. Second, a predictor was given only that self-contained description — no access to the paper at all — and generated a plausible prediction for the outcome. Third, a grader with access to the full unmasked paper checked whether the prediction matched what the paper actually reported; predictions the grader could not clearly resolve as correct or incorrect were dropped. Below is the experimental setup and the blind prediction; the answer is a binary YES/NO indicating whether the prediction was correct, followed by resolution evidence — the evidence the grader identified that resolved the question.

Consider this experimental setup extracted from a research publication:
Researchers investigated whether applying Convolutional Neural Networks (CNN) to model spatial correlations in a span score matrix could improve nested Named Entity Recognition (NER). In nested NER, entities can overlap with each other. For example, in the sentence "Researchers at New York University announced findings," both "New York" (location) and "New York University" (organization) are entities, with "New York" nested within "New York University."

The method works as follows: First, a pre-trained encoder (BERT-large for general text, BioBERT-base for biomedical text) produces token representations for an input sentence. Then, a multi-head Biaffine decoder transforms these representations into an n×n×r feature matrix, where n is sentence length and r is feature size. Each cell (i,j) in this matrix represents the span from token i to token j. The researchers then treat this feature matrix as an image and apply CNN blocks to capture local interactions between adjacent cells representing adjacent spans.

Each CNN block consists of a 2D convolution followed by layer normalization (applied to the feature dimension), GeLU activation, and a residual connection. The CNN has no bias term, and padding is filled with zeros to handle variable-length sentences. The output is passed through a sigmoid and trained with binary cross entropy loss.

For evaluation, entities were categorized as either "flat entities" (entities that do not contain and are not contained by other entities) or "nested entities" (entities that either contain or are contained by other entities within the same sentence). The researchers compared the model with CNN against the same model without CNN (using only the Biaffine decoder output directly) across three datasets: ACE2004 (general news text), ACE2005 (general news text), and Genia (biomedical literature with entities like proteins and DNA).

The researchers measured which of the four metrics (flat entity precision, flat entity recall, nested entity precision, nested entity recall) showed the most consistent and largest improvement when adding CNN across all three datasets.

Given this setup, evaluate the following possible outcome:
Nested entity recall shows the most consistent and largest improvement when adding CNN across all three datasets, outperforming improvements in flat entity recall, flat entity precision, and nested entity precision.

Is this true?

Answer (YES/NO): YES